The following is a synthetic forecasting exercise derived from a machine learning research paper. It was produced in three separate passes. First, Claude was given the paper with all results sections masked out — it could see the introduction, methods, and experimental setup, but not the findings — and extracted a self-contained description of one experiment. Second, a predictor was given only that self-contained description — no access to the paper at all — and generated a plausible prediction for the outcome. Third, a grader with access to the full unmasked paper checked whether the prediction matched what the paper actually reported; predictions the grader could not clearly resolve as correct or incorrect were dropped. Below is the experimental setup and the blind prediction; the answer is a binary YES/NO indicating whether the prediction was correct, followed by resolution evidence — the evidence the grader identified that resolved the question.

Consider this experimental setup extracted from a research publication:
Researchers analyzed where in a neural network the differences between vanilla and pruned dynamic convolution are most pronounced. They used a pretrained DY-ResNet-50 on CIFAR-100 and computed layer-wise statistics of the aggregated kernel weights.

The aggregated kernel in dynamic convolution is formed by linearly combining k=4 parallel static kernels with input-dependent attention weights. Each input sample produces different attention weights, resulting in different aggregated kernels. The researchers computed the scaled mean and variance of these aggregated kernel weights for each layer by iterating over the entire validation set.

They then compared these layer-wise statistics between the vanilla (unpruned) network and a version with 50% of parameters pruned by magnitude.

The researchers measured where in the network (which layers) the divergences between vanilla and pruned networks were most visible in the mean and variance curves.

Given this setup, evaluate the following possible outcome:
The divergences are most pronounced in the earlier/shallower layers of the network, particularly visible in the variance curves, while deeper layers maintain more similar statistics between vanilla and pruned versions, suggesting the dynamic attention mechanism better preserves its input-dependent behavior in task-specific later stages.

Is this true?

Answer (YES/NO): NO